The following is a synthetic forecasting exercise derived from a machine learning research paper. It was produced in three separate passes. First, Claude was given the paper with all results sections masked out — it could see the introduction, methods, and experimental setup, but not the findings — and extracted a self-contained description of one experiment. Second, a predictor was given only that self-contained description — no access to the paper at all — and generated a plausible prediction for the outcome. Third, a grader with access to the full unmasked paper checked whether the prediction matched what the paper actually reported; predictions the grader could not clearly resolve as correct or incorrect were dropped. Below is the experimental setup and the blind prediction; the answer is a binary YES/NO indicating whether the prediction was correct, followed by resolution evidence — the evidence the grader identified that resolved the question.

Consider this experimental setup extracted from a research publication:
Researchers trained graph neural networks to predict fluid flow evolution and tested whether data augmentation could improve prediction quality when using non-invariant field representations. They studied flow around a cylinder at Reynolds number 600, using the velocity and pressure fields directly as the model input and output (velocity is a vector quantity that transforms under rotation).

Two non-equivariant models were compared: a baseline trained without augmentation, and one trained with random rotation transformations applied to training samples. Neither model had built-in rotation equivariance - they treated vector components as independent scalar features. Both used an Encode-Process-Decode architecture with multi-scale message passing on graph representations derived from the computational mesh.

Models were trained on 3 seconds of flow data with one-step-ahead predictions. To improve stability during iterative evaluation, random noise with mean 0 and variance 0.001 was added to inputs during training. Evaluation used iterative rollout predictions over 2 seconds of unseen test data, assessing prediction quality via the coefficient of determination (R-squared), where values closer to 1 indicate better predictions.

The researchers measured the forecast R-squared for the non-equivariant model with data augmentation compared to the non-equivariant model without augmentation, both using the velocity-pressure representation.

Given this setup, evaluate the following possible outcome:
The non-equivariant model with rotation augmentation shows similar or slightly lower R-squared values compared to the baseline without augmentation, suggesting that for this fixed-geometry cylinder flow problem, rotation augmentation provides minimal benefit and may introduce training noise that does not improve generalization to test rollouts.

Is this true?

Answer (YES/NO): NO